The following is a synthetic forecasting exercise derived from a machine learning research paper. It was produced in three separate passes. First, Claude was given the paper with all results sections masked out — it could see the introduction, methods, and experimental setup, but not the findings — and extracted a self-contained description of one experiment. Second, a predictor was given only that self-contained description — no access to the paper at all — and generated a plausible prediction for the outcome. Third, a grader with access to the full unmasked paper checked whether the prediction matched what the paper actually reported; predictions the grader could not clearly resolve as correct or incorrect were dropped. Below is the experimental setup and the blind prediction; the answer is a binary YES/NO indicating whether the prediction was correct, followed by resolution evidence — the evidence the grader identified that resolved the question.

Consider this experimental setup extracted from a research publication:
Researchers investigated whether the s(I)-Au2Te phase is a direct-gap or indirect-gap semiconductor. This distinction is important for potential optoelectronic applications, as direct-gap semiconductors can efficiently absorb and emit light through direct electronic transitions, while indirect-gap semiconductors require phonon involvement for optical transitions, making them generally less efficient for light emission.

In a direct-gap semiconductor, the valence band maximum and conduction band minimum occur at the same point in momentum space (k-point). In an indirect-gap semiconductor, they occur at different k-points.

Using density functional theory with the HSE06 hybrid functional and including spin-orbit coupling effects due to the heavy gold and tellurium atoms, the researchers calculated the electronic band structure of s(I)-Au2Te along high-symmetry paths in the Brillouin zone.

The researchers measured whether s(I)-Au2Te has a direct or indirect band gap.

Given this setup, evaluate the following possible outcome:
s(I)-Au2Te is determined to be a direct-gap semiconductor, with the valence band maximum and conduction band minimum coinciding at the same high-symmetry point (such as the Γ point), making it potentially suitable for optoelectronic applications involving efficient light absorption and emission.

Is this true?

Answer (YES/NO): YES